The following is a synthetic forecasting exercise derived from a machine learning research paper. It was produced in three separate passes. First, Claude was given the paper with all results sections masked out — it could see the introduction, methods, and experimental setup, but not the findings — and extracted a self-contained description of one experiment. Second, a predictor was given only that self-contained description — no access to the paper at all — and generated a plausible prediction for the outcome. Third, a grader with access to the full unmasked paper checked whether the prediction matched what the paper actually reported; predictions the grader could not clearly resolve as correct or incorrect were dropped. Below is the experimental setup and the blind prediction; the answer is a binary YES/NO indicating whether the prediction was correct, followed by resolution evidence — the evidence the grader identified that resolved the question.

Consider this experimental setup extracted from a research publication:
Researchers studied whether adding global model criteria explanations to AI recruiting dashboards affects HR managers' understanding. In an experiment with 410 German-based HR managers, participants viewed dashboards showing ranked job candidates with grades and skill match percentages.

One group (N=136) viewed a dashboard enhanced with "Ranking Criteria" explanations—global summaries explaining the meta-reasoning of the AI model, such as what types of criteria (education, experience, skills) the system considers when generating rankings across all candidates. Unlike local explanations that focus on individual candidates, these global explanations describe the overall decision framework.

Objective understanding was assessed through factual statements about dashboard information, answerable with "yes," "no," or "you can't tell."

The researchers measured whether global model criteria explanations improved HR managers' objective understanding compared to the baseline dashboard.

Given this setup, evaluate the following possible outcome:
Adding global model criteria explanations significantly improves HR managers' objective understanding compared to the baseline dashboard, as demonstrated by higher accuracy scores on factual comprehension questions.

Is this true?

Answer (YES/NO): NO